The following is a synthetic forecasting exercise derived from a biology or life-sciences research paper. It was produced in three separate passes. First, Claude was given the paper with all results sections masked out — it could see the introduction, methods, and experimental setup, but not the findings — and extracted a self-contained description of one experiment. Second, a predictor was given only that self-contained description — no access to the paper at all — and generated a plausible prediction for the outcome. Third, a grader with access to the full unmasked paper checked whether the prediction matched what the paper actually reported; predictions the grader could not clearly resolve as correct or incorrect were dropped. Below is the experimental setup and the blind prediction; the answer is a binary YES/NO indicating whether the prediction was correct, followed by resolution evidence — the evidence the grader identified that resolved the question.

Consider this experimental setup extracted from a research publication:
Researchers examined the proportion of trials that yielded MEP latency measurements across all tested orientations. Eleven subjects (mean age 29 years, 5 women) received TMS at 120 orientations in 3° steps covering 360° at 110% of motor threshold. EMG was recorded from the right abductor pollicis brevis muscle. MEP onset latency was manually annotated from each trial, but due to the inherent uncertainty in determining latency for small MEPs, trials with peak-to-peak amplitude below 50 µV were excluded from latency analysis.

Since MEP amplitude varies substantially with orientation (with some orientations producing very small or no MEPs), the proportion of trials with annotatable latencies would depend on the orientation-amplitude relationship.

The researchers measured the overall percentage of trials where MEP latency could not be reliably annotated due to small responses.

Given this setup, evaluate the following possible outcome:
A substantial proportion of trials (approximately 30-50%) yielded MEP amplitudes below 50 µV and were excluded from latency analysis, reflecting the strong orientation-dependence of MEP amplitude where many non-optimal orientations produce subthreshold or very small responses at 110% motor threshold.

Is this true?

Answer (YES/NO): NO